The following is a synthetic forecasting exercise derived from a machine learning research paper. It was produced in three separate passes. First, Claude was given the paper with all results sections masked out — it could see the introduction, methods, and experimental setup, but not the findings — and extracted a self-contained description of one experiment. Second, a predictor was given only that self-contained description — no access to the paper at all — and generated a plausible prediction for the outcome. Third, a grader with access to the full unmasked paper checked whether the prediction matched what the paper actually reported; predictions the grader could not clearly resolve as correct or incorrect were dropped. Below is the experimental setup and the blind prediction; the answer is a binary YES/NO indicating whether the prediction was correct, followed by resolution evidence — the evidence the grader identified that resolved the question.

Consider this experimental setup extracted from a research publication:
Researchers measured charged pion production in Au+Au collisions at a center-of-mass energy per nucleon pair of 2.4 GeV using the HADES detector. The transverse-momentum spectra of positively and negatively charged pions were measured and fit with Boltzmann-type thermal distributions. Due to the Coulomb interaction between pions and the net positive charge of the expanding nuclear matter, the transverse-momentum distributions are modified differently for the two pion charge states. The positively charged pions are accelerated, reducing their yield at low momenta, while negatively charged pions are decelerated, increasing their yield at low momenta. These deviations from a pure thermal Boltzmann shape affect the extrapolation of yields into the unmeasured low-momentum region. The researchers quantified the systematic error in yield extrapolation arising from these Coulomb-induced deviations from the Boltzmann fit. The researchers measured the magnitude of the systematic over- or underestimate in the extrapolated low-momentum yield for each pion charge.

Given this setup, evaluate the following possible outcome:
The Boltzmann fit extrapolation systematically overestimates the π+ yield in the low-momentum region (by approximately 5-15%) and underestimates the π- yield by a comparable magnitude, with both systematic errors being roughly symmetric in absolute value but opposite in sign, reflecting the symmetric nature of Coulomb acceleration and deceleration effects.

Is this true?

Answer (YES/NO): NO